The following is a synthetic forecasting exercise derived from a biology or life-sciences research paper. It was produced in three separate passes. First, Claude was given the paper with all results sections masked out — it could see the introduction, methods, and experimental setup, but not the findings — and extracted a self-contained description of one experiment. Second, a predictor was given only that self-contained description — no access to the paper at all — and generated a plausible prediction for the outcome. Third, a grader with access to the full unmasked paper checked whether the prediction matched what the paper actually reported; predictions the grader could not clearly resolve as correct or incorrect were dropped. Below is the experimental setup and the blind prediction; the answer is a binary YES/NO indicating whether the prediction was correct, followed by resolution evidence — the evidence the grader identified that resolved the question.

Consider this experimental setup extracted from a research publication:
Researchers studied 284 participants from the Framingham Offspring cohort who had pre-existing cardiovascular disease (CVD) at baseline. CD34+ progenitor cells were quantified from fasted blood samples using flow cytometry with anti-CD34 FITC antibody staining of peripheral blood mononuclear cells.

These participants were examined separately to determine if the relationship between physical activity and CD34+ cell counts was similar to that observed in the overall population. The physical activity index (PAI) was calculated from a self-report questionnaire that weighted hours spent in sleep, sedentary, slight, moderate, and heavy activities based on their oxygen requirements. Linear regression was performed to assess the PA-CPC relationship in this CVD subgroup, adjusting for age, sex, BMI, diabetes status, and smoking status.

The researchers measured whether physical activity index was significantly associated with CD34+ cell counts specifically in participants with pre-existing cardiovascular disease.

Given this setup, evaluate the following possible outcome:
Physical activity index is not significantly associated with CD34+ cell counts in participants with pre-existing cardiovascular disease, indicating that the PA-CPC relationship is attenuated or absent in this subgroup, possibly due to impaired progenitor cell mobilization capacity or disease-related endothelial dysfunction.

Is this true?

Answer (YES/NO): NO